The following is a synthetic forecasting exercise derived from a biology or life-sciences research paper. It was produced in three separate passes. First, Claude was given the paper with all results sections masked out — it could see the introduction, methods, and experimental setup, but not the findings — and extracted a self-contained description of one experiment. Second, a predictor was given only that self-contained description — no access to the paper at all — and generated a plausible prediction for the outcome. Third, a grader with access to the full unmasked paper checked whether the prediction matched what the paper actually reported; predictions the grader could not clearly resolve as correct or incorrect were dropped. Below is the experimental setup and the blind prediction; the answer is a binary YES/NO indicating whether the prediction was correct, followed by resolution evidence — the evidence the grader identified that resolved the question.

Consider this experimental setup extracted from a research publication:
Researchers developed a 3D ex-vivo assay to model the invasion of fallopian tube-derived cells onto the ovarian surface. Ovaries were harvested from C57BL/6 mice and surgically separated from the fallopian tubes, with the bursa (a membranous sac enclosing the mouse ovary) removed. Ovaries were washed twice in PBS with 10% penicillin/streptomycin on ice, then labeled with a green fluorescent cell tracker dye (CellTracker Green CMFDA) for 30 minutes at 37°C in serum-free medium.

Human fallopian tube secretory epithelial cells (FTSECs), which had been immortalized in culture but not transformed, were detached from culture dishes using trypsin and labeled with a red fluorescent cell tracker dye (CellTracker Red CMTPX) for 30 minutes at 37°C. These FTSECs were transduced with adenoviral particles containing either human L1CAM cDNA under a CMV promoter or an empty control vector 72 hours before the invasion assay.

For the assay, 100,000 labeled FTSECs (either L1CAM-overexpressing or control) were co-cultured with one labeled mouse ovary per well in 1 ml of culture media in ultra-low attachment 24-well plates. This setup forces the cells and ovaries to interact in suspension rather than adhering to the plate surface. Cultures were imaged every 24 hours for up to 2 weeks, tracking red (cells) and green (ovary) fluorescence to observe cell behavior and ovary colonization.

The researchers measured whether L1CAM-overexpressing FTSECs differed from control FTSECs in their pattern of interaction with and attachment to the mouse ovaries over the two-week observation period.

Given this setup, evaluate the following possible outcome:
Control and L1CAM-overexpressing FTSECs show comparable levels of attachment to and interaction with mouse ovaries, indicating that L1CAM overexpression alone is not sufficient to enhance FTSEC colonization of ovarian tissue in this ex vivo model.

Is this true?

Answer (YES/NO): NO